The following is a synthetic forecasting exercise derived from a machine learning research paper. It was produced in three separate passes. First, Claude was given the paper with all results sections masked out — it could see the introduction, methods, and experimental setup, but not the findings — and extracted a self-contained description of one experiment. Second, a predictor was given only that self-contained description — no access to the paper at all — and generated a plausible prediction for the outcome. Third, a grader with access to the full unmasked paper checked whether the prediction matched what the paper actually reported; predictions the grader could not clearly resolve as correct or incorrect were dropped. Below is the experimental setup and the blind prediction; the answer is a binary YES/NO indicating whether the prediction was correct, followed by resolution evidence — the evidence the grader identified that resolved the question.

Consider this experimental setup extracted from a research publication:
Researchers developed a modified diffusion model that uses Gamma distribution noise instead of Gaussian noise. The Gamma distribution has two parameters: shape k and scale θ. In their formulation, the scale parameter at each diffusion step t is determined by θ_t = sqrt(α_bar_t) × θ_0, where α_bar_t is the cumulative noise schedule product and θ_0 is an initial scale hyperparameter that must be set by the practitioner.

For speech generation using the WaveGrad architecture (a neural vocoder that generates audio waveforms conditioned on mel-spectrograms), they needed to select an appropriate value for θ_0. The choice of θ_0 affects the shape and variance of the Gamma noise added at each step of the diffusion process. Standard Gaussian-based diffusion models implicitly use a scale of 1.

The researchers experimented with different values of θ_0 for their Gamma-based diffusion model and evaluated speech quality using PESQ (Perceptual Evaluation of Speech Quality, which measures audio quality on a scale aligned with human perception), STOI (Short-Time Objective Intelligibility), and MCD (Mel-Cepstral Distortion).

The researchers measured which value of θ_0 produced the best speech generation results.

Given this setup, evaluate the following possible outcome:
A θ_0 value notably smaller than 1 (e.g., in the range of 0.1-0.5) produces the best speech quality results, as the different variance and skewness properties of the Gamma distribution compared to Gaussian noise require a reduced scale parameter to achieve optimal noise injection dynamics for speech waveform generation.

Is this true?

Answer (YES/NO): NO